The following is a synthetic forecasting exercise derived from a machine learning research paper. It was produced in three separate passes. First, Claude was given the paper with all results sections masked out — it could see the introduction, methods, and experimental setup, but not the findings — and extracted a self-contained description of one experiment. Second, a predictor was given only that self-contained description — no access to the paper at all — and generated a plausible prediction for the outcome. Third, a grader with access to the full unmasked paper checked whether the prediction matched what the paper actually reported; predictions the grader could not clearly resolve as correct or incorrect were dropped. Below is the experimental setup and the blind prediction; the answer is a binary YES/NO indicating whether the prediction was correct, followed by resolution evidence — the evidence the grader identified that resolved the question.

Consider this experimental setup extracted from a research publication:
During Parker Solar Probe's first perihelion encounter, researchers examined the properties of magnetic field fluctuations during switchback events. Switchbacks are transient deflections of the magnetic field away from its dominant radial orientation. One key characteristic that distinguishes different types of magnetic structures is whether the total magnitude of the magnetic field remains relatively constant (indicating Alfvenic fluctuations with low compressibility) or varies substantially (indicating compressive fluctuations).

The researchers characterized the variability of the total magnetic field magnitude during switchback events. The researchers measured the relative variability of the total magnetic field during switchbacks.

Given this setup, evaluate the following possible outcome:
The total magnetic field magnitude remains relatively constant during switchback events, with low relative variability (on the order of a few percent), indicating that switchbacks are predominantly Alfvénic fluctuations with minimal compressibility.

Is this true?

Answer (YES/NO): YES